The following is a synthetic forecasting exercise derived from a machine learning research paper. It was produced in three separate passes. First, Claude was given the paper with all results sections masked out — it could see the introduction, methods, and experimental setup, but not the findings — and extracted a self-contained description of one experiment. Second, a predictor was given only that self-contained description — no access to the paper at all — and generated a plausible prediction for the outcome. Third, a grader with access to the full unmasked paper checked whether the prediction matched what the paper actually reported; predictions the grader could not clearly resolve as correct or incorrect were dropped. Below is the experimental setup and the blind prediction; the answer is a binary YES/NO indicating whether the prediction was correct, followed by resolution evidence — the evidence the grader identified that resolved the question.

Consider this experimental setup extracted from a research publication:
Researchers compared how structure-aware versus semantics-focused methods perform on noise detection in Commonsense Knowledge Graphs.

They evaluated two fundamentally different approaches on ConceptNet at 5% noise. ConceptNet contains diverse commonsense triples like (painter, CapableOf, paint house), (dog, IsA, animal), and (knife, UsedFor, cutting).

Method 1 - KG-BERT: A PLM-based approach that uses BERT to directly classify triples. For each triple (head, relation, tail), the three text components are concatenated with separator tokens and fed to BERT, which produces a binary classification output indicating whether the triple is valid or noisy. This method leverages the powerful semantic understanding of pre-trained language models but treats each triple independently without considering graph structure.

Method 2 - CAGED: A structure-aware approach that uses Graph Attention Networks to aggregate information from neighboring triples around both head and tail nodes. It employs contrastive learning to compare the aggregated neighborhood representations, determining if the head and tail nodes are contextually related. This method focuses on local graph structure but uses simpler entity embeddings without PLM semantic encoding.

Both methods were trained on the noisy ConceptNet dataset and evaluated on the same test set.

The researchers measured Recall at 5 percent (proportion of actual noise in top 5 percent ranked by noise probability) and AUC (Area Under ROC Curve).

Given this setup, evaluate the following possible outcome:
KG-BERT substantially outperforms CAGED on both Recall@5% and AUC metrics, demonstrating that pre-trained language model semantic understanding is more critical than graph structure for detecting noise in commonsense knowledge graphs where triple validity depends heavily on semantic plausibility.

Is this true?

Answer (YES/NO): YES